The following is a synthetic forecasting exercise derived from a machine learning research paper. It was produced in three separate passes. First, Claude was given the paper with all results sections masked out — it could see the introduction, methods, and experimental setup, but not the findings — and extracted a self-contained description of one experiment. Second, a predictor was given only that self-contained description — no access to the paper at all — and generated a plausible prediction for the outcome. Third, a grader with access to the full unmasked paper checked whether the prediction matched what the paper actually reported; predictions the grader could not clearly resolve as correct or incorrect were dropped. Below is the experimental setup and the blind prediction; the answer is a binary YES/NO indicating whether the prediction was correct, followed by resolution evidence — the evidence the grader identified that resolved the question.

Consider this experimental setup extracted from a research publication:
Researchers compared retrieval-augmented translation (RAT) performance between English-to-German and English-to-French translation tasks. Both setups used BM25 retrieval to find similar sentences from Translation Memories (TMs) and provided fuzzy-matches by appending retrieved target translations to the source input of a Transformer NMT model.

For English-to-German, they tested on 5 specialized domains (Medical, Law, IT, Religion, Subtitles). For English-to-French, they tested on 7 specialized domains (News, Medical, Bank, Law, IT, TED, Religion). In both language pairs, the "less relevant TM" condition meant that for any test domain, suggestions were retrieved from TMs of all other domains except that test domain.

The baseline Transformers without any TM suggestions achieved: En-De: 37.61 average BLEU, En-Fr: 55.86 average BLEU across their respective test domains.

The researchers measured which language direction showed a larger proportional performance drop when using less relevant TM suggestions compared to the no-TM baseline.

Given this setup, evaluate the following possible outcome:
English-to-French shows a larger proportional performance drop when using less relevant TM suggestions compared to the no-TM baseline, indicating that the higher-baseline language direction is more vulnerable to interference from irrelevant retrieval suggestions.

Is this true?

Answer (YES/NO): YES